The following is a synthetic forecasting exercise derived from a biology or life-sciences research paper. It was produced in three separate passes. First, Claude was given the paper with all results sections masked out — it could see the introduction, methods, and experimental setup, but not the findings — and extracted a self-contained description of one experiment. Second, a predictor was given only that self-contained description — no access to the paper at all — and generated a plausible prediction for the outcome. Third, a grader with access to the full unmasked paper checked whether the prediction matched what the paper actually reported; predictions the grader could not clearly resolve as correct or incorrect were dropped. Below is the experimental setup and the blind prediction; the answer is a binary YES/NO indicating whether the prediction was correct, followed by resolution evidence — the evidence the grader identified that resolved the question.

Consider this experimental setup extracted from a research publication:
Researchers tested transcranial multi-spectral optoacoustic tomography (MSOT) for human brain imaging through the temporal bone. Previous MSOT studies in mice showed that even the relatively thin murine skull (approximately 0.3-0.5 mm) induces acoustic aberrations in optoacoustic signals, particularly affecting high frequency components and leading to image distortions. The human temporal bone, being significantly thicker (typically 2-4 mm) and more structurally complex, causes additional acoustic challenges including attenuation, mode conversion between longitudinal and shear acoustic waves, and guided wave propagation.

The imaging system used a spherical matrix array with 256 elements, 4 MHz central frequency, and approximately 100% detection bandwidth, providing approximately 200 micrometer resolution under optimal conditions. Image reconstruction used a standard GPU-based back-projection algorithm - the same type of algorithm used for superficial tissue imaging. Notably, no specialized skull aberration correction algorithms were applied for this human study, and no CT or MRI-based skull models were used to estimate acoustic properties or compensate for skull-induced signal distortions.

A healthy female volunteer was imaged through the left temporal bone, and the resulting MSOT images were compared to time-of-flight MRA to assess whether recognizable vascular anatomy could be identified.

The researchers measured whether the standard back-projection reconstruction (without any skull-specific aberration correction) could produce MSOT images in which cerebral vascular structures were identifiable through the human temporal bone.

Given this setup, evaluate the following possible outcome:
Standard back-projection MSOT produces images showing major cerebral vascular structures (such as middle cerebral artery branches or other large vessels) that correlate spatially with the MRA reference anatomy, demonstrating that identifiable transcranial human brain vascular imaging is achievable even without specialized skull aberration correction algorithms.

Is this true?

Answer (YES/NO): YES